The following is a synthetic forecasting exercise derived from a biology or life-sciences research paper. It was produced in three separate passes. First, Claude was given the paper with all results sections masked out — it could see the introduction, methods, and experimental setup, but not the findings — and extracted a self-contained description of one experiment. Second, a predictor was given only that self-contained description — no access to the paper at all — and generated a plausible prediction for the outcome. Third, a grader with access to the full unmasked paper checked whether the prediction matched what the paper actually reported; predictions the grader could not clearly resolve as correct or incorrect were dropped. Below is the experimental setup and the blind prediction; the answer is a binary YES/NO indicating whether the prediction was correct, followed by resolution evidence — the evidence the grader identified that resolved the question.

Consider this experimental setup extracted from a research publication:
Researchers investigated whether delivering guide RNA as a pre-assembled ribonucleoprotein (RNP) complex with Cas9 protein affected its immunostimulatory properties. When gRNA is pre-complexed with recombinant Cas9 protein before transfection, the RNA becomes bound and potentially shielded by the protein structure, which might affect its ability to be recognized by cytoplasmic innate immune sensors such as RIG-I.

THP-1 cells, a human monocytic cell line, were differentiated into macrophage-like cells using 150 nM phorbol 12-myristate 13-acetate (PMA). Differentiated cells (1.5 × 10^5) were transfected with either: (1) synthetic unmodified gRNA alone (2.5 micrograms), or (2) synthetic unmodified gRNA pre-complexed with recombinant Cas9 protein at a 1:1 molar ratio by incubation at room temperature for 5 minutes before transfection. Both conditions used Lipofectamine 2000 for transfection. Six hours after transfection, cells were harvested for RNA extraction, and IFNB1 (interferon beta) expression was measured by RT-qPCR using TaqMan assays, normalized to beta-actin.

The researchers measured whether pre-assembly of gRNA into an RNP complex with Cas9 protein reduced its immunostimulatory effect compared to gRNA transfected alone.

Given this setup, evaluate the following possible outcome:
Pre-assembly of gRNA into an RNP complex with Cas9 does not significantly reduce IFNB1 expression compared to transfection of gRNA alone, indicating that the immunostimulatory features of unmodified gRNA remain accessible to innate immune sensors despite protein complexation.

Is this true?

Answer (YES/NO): NO